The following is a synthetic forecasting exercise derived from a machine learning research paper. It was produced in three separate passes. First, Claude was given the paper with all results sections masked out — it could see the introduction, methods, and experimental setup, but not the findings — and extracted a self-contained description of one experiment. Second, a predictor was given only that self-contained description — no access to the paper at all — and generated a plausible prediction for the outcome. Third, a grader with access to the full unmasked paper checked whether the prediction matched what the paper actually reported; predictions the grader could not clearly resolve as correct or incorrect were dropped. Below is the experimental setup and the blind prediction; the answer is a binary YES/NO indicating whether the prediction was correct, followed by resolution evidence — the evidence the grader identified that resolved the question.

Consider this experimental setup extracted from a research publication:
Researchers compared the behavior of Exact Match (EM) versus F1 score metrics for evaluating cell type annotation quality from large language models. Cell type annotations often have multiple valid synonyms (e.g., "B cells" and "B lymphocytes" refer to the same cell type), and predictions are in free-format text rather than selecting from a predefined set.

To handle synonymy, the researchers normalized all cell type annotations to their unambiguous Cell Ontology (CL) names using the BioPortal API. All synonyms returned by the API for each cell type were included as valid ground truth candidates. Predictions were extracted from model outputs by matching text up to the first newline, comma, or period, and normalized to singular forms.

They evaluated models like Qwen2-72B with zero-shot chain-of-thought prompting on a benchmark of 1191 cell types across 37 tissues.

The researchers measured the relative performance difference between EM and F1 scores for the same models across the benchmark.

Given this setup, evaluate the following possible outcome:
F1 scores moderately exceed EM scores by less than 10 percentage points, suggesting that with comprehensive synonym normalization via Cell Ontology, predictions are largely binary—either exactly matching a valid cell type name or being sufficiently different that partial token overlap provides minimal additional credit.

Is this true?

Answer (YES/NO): NO